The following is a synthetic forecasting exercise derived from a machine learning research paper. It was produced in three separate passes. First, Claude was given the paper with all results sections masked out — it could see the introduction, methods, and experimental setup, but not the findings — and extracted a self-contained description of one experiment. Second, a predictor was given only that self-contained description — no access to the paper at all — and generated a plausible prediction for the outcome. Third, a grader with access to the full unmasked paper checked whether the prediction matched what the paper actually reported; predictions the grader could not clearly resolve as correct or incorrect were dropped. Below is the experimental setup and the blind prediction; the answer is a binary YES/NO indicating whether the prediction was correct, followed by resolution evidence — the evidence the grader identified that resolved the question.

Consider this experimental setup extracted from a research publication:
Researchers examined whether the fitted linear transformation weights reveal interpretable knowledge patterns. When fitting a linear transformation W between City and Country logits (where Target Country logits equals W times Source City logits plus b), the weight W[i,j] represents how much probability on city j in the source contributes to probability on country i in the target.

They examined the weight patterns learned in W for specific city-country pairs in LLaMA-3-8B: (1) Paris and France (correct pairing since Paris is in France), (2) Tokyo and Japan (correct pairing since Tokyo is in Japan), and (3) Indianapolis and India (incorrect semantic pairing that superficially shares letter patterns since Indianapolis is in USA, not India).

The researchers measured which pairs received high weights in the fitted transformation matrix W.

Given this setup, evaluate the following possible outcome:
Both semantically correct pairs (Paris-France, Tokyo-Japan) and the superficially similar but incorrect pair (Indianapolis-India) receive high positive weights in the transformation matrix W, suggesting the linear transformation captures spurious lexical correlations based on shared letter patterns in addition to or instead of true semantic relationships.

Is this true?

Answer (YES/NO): YES